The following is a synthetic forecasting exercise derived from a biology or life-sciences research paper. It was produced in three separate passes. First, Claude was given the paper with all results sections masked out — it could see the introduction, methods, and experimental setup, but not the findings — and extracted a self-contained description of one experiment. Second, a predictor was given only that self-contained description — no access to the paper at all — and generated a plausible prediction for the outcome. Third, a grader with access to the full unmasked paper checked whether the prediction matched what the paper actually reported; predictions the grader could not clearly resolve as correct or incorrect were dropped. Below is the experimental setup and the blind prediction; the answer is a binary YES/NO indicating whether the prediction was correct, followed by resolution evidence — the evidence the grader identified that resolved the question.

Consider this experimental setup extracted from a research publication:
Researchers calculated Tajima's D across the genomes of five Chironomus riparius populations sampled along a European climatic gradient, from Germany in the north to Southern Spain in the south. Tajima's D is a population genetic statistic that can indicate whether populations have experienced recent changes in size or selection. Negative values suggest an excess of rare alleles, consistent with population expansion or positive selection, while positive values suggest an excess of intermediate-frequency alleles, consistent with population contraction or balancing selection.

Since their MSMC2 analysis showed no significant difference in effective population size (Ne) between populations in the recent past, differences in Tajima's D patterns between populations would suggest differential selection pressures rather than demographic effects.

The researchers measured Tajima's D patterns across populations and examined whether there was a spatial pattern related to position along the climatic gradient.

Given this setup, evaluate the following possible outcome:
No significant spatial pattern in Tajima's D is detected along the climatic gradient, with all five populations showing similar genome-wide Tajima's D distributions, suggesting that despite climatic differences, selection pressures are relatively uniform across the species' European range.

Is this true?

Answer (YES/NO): NO